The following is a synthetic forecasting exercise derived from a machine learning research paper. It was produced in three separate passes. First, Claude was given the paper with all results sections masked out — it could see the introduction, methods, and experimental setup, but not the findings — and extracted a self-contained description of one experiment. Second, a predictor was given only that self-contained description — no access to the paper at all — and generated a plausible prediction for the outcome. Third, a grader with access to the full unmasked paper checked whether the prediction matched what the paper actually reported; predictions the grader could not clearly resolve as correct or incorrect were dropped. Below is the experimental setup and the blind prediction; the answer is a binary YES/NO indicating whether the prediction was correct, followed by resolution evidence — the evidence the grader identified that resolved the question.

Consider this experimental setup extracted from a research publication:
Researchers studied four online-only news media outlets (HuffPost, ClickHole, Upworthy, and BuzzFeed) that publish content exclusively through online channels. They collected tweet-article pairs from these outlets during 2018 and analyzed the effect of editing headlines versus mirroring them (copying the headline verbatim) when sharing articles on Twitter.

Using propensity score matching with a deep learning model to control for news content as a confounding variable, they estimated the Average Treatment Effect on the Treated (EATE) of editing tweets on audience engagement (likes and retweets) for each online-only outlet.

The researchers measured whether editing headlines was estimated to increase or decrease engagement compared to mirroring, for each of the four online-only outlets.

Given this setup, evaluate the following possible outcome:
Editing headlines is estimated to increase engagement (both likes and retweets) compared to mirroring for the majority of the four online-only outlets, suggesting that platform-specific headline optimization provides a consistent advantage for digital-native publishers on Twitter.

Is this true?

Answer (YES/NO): NO